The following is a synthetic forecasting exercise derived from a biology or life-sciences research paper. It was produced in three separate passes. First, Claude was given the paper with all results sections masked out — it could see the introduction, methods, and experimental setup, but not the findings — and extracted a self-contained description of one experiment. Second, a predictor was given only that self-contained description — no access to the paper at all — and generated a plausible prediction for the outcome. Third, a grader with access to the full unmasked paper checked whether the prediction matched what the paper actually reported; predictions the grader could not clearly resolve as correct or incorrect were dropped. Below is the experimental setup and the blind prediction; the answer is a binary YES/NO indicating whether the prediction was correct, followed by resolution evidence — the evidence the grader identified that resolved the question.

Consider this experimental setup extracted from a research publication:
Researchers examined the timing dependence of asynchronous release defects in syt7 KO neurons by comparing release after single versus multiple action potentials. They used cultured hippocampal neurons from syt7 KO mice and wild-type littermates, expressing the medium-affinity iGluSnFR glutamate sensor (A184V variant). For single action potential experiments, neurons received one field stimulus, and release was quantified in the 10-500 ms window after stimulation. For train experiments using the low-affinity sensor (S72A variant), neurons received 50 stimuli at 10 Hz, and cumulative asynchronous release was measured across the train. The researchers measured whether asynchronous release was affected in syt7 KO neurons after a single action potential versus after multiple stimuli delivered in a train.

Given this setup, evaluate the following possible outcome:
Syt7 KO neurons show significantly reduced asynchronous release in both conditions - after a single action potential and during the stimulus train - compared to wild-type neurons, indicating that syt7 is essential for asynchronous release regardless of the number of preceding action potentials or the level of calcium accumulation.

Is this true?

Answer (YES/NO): NO